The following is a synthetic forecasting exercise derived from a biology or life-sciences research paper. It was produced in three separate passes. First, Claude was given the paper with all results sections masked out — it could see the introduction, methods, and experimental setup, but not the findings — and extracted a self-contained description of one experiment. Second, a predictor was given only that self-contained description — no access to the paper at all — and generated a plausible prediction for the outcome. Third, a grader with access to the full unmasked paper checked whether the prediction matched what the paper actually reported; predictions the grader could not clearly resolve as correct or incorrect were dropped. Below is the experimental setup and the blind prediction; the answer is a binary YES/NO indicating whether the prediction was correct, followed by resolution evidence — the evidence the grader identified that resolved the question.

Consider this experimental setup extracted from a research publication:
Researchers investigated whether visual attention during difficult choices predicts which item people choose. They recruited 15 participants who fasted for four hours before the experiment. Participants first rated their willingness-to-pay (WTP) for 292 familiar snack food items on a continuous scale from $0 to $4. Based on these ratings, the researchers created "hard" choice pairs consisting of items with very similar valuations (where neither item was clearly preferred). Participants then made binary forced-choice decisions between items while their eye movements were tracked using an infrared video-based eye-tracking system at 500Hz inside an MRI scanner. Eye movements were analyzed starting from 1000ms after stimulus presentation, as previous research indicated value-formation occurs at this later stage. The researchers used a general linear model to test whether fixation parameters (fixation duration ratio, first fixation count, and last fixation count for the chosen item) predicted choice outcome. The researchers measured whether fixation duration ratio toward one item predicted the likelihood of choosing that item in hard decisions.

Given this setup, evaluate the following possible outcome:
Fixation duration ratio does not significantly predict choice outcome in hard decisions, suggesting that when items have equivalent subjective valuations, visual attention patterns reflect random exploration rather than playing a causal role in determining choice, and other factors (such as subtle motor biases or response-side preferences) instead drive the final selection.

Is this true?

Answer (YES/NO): NO